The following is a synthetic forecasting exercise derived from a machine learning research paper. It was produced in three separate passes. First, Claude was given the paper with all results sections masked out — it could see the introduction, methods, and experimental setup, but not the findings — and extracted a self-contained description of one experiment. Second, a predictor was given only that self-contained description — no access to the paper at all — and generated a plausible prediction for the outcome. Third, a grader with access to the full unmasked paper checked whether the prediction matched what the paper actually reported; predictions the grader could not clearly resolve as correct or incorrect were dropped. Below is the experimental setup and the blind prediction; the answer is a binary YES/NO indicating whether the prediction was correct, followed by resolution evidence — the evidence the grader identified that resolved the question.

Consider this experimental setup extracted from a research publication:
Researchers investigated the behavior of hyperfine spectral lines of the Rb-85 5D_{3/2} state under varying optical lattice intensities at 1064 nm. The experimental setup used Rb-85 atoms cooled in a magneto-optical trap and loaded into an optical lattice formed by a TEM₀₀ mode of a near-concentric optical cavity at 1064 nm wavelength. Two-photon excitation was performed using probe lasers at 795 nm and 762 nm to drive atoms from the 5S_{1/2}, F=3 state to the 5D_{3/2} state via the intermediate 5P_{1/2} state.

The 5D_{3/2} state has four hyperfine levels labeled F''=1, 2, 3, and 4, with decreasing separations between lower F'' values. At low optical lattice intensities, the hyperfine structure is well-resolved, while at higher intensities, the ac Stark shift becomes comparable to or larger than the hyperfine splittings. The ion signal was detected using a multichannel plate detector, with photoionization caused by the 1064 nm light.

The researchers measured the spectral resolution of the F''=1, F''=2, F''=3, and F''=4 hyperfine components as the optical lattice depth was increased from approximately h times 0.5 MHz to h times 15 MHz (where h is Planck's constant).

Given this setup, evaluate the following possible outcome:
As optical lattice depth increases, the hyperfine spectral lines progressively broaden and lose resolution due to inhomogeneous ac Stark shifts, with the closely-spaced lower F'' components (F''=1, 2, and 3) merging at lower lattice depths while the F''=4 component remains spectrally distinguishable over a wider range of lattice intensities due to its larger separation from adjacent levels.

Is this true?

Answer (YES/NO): NO